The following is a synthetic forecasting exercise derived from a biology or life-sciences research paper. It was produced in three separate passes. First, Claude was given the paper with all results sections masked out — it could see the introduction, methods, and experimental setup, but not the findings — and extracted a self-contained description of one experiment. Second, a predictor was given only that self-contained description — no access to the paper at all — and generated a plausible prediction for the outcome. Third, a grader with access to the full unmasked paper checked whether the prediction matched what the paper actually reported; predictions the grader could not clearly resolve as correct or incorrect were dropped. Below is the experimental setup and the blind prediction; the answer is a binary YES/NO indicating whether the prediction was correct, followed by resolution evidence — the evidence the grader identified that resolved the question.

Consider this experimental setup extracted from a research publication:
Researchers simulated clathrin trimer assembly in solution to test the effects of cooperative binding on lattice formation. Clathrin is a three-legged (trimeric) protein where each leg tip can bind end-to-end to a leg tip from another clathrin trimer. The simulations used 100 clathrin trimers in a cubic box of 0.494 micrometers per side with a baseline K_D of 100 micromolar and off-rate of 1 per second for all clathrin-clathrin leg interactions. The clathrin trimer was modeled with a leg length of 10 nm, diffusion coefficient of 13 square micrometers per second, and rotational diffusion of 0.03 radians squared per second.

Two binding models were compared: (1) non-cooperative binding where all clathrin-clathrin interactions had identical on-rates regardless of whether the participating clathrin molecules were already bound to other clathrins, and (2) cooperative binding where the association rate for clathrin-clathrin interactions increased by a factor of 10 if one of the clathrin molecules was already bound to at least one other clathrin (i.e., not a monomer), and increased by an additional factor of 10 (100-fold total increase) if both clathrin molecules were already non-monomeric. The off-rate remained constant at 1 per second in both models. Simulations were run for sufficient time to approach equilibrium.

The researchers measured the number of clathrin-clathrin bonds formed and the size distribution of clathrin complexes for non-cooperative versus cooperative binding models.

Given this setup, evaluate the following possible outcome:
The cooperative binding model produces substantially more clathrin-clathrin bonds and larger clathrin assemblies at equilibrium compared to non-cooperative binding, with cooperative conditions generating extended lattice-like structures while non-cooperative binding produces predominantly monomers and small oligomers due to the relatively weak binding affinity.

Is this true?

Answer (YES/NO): YES